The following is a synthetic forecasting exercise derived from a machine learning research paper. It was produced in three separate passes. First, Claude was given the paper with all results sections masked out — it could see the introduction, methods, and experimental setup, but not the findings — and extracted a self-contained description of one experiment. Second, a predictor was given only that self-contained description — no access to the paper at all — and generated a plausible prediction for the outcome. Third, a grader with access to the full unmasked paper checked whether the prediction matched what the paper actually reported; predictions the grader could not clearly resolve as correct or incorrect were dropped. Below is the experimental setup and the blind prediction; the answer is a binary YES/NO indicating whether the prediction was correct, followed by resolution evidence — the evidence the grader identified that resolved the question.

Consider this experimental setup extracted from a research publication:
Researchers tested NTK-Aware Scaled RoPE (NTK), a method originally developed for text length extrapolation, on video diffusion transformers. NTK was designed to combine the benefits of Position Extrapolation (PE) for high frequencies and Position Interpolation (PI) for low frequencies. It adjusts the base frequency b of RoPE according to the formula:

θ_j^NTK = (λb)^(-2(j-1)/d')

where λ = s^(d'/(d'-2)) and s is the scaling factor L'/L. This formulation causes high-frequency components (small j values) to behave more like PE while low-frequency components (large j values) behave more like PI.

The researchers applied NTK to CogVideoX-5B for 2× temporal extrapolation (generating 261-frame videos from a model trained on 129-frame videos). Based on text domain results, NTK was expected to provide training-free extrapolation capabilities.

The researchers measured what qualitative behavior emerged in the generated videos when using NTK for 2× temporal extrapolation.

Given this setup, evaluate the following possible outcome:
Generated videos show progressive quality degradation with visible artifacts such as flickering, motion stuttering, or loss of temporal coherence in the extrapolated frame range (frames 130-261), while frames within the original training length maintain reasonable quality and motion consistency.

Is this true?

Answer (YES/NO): NO